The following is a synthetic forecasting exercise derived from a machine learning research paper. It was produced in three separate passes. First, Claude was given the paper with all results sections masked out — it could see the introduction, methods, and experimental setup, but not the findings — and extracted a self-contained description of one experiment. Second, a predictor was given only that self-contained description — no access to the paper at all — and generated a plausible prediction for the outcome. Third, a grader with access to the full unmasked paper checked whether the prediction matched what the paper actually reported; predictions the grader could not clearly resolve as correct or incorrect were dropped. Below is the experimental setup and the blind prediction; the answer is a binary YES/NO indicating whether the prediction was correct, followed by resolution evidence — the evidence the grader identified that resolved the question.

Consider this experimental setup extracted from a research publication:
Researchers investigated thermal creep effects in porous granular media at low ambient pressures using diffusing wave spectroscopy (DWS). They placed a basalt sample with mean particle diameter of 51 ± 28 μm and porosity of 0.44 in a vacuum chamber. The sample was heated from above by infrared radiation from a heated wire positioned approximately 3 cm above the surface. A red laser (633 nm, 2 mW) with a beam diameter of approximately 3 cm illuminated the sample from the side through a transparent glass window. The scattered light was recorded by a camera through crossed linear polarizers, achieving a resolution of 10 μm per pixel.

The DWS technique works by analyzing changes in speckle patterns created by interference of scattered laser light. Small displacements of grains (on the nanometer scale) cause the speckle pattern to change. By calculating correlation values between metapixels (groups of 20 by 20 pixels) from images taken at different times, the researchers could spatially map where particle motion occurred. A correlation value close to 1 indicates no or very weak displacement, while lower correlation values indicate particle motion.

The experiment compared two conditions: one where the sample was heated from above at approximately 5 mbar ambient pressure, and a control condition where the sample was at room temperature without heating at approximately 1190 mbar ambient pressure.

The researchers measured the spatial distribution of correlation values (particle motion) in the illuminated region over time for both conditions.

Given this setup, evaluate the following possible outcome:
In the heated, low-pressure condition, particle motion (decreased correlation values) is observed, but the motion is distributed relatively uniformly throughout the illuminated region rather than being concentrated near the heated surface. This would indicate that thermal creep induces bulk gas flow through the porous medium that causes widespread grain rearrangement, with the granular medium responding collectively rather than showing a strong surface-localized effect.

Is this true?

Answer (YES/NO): NO